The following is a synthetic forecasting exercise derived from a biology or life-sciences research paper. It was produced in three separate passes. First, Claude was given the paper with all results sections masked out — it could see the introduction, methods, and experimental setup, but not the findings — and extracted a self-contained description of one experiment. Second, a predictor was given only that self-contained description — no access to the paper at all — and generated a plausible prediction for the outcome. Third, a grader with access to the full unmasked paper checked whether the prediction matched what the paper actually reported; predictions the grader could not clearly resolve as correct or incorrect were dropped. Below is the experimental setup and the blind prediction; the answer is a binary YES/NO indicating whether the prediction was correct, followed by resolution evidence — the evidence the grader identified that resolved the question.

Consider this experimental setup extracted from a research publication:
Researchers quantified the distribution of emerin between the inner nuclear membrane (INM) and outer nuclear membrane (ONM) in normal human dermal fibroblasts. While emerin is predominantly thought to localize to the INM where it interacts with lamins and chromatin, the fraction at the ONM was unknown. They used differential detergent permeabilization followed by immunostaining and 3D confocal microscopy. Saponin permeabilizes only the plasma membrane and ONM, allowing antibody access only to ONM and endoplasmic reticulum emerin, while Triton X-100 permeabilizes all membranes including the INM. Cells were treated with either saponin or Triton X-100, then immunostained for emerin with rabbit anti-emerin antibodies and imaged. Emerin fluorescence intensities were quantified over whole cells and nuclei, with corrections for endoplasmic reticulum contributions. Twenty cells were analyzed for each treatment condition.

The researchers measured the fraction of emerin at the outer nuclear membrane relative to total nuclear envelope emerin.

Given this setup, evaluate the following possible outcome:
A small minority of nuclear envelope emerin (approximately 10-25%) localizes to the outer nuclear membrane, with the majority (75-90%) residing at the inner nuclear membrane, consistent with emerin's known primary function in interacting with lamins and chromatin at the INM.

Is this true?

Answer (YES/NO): YES